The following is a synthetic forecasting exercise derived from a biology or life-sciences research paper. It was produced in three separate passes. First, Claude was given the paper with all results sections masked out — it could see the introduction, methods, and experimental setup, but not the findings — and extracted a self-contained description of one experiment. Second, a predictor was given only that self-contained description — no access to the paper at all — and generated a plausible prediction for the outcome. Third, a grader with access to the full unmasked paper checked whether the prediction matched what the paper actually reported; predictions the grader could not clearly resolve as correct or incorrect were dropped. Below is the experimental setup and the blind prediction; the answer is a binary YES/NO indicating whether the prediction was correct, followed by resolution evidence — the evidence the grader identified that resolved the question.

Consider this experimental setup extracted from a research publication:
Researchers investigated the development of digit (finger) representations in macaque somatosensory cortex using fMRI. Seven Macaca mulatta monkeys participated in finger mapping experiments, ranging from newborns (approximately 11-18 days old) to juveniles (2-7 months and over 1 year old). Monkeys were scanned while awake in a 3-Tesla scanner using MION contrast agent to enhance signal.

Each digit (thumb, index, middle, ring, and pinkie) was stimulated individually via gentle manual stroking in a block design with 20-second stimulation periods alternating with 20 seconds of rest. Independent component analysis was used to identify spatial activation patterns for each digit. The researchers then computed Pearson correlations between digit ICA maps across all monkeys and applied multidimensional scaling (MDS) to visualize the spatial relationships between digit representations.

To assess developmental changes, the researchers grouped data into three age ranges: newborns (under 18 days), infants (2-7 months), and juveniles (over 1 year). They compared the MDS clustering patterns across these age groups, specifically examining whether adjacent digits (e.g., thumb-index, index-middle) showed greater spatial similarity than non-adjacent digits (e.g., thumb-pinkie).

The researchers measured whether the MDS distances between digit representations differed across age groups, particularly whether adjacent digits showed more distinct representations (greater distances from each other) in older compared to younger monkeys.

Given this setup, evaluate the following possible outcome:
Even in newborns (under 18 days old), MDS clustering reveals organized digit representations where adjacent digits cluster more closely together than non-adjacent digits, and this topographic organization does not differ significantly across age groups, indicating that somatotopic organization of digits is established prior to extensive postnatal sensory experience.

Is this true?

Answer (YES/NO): NO